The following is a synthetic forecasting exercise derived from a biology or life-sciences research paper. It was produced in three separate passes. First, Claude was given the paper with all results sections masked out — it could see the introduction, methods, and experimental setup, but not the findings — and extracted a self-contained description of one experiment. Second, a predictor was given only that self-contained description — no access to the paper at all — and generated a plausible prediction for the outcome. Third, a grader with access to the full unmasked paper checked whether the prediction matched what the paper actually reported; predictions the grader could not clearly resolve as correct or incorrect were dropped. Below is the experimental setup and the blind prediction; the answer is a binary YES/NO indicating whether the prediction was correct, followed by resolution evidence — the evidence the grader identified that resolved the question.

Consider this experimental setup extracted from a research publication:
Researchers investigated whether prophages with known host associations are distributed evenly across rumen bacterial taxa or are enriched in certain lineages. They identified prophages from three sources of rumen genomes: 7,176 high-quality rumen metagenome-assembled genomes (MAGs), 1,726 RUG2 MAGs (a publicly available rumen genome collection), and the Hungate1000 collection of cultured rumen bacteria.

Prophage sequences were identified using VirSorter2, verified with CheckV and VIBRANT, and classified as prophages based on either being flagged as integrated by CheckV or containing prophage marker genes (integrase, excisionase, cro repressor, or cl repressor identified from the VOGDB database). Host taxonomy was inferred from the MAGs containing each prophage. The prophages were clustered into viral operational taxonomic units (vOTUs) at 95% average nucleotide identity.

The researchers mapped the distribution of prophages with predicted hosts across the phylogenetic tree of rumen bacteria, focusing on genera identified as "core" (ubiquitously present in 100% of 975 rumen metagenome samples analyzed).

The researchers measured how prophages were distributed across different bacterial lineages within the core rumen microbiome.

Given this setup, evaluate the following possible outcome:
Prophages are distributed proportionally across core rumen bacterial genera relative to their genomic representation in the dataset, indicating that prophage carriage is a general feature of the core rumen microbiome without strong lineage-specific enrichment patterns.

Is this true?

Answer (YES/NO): NO